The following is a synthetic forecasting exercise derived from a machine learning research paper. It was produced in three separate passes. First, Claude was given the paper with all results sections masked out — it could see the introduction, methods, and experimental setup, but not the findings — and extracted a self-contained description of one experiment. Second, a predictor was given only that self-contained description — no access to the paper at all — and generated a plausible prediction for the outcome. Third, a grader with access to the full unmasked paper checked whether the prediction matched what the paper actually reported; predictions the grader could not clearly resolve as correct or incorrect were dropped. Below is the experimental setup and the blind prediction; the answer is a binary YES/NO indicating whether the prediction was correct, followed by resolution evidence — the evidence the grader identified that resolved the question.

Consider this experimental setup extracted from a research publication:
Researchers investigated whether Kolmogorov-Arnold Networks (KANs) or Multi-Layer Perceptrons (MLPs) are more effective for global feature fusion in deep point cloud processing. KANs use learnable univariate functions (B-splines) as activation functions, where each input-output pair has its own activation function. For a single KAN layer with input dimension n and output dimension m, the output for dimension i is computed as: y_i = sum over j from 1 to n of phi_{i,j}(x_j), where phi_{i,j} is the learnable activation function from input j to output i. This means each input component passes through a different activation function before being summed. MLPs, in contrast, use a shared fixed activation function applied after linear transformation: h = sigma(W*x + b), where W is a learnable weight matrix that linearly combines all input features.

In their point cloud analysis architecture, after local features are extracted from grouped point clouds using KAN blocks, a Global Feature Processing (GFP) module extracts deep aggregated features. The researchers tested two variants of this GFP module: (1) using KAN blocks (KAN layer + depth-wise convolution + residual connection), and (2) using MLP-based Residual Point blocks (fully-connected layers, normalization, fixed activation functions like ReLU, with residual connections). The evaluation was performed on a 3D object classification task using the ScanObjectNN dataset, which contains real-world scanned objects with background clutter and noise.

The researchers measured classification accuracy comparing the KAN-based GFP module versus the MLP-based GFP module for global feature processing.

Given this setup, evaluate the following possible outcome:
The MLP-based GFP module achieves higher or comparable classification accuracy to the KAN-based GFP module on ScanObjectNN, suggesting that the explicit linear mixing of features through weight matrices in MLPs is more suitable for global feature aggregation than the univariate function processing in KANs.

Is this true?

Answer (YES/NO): YES